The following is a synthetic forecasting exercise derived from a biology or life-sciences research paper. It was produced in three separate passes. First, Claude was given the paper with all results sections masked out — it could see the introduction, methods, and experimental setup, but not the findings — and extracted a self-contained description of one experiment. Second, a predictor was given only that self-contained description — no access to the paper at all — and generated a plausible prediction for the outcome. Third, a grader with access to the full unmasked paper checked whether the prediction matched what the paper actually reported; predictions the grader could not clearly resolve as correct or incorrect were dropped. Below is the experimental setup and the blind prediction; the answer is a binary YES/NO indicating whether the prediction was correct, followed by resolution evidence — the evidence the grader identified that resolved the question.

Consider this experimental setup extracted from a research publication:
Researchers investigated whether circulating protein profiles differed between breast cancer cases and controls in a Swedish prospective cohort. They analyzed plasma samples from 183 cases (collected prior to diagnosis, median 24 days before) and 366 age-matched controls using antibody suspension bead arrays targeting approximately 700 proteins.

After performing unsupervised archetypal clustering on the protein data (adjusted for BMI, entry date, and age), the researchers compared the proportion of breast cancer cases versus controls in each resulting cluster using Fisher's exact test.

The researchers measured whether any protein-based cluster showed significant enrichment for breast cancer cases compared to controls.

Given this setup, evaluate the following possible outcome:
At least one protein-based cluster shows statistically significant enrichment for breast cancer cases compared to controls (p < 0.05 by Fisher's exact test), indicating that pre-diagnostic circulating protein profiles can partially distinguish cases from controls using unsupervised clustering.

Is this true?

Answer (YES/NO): YES